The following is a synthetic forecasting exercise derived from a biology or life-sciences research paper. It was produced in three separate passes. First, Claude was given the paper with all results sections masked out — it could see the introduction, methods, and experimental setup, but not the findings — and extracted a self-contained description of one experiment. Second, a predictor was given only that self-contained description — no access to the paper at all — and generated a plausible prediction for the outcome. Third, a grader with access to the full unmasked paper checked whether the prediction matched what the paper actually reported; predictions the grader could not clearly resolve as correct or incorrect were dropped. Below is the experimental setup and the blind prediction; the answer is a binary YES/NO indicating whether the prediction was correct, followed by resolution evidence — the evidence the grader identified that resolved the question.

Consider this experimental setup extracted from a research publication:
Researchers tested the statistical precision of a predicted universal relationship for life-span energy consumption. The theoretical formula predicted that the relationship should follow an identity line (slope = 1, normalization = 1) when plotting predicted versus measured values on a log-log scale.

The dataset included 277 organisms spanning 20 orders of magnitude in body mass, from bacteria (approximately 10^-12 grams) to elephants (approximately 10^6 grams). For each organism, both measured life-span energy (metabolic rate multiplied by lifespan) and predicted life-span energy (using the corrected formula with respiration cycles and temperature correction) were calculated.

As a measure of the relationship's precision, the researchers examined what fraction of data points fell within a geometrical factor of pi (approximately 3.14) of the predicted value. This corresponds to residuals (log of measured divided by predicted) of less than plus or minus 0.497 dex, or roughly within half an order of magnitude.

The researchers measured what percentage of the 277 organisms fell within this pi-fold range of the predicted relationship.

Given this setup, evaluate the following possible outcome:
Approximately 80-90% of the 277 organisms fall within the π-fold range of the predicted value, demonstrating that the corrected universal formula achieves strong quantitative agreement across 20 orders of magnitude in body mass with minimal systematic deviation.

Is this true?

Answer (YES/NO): NO